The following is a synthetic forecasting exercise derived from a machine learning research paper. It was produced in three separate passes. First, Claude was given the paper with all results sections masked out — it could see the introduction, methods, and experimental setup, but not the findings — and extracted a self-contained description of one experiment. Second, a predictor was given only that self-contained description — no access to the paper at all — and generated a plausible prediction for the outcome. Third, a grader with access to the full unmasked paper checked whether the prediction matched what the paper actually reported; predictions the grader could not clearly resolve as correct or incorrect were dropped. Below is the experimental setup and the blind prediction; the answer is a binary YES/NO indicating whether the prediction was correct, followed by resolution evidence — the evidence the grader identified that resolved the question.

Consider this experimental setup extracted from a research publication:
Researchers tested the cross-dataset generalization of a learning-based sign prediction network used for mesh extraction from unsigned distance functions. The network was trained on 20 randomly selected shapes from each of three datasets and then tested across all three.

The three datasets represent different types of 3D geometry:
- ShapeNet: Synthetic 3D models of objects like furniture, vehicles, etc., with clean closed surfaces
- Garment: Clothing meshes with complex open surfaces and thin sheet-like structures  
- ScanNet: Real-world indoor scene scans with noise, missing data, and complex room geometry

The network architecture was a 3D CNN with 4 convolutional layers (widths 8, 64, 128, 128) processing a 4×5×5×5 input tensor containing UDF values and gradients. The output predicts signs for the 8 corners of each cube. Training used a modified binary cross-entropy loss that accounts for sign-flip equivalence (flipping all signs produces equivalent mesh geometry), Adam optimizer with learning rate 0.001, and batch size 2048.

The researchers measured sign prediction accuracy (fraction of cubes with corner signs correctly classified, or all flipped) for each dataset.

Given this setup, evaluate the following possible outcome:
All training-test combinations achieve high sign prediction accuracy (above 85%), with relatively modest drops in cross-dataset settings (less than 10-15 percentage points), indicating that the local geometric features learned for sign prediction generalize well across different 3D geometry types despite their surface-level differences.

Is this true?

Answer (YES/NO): YES